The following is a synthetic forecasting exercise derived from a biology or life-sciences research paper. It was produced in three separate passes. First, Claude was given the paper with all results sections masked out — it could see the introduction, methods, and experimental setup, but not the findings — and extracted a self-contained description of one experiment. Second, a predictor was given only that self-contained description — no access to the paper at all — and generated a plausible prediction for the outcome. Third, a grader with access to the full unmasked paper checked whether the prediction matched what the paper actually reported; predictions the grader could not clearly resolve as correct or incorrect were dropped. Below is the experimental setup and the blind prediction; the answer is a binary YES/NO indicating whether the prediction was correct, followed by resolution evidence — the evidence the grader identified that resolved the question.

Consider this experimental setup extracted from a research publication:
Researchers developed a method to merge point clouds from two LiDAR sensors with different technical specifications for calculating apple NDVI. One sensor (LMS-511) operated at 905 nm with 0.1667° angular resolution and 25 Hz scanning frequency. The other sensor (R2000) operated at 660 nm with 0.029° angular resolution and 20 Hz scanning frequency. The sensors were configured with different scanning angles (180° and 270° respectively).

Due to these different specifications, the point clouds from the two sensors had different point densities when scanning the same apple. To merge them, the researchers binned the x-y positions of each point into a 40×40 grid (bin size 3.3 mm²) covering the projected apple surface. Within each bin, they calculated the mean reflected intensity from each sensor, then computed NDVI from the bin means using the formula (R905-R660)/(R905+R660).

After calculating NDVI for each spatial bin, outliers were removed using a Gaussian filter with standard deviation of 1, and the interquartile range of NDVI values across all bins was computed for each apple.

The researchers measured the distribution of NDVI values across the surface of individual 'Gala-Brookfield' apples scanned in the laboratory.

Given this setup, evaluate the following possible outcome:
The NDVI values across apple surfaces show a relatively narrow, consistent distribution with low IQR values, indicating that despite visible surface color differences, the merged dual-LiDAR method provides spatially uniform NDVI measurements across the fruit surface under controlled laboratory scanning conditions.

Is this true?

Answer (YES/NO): NO